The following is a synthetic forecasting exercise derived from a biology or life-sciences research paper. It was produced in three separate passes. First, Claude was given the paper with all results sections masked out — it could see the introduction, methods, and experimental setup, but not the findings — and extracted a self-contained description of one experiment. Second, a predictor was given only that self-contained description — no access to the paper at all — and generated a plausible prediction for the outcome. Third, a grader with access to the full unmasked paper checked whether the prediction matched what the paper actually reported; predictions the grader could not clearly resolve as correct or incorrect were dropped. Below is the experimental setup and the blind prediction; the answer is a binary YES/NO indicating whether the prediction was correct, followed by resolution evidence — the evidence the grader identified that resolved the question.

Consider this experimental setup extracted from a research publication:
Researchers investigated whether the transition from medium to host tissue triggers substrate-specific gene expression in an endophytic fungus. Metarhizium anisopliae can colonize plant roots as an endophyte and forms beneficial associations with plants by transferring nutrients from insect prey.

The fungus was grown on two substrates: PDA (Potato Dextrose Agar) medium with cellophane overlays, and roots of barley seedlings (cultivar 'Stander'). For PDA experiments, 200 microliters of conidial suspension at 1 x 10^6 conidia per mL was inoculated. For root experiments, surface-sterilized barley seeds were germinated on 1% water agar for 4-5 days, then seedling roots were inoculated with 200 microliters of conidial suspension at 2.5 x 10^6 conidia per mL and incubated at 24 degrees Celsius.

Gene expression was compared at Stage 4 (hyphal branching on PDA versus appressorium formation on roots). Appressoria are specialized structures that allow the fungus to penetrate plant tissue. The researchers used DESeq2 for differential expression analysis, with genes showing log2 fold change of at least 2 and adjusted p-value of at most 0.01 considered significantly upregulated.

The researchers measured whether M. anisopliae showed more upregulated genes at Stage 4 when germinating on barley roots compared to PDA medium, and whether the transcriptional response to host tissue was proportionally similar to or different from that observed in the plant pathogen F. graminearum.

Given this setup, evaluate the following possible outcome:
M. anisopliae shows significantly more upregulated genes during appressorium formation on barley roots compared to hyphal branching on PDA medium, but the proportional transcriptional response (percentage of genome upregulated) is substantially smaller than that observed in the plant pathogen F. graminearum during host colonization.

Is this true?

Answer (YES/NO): YES